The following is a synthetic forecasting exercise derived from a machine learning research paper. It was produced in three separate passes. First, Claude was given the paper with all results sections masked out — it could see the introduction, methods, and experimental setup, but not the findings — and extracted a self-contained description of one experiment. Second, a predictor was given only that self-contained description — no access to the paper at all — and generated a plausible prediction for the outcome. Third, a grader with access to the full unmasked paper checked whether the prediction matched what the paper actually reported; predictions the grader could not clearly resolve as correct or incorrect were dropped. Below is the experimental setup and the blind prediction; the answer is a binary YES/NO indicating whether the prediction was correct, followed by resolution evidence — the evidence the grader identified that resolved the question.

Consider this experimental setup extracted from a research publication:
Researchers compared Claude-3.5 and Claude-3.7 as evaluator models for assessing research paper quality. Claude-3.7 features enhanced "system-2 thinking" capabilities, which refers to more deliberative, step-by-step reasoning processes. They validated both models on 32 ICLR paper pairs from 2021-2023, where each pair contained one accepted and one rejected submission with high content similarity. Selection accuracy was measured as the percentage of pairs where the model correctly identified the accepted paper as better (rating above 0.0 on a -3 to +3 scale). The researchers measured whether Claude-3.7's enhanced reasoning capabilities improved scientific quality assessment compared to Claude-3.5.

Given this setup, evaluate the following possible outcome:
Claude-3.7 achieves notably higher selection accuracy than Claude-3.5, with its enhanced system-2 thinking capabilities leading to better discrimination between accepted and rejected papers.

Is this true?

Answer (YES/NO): NO